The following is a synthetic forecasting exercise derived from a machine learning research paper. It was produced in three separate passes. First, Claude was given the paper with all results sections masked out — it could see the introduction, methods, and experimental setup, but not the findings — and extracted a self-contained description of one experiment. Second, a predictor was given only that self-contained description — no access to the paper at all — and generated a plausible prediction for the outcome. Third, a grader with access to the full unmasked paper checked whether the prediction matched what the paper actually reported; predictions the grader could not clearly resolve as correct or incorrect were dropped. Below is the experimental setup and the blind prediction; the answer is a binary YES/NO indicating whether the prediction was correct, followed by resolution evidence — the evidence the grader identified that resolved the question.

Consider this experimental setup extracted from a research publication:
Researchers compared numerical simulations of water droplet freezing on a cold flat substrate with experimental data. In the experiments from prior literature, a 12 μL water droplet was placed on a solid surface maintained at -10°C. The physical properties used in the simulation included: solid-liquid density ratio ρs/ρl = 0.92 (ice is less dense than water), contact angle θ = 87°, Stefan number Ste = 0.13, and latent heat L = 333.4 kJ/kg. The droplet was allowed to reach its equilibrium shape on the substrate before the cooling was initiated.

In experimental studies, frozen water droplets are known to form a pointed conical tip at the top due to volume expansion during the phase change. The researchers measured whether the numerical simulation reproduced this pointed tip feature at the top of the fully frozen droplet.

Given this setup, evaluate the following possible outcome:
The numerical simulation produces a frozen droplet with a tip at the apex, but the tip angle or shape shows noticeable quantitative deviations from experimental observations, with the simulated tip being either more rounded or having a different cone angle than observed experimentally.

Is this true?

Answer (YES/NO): NO